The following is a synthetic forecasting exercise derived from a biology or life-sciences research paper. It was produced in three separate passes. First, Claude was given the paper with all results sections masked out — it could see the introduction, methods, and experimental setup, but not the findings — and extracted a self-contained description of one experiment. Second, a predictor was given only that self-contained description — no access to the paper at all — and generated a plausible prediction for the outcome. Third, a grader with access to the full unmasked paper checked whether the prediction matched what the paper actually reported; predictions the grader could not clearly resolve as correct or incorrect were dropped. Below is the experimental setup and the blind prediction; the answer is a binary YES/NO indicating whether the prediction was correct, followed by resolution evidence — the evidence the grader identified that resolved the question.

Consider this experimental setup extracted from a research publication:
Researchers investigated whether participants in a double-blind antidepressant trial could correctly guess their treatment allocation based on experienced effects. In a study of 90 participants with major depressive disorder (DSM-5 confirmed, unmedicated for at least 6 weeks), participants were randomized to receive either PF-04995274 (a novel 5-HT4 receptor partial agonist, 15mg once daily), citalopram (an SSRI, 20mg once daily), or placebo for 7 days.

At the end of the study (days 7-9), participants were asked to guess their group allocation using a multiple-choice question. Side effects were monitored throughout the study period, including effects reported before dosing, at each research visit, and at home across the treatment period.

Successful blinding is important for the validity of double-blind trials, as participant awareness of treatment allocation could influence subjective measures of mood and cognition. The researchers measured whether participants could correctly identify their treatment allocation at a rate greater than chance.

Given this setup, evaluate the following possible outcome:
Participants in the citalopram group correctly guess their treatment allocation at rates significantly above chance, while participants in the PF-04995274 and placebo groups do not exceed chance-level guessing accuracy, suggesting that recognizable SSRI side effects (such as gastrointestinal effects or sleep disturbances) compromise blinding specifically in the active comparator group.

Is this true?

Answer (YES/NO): YES